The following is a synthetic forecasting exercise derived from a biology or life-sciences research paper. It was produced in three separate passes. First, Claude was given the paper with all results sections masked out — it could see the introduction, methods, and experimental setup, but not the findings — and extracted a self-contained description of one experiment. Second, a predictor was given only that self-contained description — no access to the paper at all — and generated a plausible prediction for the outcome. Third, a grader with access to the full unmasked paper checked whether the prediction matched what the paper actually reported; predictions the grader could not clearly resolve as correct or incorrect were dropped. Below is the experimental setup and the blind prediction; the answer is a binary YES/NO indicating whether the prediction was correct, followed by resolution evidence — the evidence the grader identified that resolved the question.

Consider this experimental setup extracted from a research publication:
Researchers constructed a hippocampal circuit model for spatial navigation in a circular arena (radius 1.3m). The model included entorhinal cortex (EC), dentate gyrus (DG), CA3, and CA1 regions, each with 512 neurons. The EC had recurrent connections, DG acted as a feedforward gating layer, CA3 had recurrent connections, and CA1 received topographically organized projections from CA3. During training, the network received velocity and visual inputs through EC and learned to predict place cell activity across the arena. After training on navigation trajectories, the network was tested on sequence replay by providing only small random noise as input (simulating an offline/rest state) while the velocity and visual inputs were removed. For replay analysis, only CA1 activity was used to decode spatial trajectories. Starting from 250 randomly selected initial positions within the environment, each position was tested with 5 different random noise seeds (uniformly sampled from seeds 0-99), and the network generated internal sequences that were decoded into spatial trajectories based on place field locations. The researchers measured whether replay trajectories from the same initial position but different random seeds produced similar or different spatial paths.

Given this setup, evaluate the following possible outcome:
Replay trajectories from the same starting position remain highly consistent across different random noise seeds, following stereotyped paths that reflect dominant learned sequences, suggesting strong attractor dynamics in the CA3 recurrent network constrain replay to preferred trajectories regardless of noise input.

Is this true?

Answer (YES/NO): NO